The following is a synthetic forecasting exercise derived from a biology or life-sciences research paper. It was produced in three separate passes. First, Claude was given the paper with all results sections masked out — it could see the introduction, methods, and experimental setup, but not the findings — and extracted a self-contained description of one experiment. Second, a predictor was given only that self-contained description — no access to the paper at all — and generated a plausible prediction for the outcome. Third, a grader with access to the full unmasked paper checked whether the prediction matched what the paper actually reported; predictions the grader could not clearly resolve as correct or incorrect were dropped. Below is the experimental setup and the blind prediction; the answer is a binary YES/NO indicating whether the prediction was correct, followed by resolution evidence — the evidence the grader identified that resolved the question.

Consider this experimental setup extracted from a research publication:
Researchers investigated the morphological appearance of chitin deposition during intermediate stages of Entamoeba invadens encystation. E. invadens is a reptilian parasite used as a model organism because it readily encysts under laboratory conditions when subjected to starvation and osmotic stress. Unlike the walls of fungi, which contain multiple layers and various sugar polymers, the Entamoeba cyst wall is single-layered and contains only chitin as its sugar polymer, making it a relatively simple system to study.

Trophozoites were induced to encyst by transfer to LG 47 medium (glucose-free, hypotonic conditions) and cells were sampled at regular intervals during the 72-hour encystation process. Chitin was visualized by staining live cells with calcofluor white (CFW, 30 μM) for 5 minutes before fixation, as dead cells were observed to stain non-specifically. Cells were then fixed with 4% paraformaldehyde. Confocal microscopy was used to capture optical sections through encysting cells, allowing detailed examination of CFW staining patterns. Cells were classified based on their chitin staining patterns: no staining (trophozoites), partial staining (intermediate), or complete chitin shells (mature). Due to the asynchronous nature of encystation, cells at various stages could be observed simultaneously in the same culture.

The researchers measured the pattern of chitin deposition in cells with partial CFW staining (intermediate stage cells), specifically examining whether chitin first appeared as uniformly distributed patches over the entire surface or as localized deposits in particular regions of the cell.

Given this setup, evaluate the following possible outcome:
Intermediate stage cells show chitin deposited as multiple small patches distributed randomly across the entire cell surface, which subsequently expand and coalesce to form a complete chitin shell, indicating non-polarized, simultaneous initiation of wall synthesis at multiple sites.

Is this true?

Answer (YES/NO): NO